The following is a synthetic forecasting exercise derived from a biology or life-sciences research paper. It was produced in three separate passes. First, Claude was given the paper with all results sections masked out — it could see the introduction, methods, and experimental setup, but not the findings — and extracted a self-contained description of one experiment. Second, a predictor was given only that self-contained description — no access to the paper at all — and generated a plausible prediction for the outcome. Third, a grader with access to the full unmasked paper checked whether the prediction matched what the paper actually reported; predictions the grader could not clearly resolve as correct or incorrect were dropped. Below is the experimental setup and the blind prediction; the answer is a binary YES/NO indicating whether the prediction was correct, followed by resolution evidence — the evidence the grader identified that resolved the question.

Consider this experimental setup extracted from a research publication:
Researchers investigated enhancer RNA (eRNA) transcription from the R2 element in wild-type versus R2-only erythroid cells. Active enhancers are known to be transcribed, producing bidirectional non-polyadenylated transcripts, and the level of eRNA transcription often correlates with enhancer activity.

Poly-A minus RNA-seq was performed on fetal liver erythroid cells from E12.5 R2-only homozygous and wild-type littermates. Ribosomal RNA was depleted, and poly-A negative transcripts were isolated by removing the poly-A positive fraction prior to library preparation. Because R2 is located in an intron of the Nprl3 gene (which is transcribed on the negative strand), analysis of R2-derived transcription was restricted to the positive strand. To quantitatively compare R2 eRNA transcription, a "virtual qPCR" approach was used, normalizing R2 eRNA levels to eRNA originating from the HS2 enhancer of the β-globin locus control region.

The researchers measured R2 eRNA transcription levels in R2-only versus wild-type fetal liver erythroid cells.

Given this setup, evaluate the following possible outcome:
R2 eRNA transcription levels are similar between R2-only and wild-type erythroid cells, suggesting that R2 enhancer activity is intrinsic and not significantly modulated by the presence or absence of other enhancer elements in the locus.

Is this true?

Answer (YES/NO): NO